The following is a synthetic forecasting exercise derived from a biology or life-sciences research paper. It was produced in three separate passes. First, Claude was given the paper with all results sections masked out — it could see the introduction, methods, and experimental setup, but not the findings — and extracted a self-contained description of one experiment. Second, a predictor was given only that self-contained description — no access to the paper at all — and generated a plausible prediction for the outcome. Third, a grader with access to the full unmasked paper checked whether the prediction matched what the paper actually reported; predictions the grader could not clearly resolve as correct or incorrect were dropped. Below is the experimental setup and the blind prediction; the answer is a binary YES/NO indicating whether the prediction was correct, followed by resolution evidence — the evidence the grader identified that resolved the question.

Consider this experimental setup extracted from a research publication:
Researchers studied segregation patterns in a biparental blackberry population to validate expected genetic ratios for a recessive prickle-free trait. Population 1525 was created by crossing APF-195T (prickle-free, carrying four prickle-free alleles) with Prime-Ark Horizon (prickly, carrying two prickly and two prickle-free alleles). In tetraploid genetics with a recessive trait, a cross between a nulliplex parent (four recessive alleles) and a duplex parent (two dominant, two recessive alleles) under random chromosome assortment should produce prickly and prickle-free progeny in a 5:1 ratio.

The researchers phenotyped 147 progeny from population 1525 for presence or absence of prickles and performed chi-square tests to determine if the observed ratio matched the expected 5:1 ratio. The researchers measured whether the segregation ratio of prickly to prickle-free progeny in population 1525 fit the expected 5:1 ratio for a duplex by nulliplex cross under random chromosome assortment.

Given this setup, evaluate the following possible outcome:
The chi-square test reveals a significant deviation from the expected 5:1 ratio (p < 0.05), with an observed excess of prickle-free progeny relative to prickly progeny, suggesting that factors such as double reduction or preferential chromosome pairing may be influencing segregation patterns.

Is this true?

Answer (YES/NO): NO